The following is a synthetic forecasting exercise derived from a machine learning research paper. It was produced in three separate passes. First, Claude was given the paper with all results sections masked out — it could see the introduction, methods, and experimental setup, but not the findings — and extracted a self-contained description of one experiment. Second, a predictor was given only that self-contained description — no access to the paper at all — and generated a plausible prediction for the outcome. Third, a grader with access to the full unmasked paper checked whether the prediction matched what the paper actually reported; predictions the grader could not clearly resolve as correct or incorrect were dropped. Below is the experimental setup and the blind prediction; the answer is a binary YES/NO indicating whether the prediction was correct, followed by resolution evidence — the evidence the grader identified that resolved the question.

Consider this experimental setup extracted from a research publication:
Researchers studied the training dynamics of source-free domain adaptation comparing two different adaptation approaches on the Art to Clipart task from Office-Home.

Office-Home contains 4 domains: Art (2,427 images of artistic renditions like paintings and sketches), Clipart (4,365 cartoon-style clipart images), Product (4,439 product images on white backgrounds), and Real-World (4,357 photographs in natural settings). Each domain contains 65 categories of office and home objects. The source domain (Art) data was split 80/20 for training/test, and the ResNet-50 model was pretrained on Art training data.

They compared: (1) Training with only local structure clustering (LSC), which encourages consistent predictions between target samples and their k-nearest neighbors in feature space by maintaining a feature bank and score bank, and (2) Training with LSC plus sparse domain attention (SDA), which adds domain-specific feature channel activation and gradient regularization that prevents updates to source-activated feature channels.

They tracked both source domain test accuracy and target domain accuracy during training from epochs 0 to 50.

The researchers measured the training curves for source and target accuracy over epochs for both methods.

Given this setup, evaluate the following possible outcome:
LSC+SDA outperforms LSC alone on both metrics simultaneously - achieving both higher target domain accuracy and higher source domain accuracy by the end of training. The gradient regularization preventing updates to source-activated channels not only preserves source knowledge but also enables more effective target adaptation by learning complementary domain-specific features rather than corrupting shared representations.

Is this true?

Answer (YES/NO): YES